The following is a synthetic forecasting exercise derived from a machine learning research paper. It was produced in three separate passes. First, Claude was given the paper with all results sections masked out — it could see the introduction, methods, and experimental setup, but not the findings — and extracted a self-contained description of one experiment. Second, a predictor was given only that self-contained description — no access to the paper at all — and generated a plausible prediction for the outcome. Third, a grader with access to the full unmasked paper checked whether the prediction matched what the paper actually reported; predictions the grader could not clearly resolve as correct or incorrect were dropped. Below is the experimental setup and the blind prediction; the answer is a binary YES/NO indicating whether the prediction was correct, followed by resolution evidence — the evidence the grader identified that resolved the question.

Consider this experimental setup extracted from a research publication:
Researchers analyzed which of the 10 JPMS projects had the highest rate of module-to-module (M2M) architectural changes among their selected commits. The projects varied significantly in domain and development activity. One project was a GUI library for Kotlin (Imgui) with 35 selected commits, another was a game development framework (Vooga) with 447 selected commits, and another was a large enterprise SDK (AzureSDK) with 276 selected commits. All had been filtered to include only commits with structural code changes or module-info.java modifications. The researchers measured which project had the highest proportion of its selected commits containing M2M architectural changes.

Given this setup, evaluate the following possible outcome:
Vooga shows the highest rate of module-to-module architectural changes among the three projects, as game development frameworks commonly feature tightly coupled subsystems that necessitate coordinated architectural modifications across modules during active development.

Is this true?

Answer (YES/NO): NO